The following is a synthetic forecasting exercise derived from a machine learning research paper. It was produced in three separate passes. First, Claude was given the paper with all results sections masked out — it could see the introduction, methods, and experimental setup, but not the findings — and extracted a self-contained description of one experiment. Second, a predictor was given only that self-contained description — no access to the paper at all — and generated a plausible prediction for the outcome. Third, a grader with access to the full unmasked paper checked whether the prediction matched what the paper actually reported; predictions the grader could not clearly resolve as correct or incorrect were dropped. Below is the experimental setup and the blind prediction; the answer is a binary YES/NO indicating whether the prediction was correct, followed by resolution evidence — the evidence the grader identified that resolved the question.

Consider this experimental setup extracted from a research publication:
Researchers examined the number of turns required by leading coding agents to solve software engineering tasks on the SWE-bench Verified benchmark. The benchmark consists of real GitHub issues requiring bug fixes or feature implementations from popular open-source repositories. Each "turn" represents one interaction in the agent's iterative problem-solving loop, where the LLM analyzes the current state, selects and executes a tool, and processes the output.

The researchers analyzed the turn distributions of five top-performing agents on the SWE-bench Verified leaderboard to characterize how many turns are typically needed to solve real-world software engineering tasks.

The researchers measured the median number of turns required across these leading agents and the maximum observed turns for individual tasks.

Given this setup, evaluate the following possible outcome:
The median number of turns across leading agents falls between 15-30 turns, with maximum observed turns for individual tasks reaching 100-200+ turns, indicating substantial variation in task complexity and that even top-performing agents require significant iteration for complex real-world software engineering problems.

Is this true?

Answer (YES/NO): NO